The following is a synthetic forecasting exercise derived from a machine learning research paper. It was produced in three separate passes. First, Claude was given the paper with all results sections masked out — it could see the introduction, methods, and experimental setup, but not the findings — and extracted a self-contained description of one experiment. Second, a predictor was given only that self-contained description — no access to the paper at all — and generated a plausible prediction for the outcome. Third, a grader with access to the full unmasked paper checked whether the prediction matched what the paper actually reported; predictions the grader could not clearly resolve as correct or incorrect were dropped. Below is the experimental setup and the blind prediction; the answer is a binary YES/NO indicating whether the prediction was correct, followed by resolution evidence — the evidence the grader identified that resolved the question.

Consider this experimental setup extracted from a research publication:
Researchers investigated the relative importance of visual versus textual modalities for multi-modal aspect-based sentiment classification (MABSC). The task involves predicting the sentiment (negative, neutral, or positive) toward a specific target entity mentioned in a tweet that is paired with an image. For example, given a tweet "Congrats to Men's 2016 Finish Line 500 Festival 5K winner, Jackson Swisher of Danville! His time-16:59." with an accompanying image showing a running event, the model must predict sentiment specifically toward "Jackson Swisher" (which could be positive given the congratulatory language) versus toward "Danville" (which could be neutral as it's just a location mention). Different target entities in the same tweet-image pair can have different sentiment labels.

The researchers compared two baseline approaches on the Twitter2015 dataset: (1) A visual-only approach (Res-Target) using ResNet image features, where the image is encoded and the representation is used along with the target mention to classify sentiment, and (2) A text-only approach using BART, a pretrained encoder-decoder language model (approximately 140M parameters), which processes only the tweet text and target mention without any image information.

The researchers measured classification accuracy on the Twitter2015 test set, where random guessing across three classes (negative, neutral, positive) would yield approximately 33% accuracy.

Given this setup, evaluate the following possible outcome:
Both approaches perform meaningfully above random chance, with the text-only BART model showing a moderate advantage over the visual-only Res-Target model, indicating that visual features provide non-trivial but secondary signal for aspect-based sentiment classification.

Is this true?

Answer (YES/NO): NO